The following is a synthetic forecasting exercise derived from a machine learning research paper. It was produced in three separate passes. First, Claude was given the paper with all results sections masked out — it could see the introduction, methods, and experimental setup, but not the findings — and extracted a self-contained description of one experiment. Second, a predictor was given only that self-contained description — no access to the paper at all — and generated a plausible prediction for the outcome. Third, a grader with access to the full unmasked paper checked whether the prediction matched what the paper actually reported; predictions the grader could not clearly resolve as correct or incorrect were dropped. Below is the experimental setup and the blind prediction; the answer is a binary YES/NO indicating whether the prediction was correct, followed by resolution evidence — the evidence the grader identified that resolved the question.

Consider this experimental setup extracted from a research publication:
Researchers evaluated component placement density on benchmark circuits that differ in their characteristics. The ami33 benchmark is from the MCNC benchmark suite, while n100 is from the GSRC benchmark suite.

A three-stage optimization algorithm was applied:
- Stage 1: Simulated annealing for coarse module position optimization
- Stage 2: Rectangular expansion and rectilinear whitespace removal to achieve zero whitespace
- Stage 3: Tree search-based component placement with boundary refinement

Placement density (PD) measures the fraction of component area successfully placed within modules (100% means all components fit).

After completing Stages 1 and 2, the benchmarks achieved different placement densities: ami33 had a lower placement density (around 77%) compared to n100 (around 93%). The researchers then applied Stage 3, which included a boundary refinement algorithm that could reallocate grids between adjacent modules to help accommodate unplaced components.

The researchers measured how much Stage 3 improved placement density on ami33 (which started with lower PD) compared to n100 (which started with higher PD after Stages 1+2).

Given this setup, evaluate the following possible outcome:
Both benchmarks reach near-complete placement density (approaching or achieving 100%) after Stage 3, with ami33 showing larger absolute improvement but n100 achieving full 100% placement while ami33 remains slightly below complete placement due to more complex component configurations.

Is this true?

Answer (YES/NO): NO